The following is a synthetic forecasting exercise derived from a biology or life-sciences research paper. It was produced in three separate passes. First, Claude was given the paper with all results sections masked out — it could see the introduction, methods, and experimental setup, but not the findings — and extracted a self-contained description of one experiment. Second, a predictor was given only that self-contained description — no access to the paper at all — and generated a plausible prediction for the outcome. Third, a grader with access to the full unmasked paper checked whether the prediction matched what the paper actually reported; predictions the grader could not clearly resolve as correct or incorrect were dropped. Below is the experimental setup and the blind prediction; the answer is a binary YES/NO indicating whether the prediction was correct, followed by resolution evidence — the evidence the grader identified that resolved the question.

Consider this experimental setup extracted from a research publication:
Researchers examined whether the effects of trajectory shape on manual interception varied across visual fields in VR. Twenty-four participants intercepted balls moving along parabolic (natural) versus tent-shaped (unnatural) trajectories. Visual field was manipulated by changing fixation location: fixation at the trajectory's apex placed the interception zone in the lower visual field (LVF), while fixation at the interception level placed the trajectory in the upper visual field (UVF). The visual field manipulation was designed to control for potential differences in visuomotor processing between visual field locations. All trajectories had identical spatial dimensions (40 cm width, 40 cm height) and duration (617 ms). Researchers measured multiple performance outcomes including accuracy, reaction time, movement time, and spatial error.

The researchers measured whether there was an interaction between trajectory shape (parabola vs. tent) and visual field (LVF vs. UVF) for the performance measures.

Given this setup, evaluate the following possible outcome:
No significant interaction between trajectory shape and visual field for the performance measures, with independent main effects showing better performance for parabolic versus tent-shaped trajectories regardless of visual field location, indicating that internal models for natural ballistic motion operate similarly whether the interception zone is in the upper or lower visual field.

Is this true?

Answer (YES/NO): YES